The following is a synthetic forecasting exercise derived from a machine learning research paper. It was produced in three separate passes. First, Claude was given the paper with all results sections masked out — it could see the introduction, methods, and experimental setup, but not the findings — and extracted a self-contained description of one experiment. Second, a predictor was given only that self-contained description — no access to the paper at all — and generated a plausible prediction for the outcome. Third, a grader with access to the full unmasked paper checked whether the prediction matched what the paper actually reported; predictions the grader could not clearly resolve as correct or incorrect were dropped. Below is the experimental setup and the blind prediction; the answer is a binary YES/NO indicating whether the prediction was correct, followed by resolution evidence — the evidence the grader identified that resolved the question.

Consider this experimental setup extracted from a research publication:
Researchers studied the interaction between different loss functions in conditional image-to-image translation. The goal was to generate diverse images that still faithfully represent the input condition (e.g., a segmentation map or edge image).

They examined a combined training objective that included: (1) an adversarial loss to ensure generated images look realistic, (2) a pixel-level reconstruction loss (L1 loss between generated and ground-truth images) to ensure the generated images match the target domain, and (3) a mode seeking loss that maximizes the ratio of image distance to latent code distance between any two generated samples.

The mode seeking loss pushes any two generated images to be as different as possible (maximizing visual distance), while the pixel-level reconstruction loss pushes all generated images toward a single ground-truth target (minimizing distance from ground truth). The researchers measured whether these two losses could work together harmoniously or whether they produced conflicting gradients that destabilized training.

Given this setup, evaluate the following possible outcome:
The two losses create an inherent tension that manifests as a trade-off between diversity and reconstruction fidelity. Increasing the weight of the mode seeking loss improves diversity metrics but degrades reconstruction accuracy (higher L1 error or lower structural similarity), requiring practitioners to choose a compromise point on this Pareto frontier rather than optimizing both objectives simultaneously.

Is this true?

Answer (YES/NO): NO